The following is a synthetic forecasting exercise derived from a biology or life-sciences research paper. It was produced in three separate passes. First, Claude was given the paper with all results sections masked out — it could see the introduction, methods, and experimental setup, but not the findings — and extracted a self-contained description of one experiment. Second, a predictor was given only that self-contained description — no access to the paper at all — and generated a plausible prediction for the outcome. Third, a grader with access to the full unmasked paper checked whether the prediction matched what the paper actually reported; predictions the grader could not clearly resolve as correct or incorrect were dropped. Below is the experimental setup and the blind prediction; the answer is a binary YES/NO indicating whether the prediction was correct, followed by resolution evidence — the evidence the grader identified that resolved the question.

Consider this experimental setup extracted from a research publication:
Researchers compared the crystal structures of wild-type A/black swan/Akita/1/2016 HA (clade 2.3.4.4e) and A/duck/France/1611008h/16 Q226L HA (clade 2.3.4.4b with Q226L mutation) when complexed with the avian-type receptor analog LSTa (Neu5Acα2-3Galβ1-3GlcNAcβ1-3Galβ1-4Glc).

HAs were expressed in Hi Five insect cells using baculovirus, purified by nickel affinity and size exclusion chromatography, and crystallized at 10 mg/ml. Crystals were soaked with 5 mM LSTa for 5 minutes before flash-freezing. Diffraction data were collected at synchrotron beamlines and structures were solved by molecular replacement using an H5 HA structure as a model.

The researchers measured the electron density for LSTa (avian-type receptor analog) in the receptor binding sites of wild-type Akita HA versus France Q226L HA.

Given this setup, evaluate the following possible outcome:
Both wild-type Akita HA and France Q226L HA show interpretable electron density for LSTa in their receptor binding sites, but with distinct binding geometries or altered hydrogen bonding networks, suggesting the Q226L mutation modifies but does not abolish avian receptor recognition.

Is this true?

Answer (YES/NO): NO